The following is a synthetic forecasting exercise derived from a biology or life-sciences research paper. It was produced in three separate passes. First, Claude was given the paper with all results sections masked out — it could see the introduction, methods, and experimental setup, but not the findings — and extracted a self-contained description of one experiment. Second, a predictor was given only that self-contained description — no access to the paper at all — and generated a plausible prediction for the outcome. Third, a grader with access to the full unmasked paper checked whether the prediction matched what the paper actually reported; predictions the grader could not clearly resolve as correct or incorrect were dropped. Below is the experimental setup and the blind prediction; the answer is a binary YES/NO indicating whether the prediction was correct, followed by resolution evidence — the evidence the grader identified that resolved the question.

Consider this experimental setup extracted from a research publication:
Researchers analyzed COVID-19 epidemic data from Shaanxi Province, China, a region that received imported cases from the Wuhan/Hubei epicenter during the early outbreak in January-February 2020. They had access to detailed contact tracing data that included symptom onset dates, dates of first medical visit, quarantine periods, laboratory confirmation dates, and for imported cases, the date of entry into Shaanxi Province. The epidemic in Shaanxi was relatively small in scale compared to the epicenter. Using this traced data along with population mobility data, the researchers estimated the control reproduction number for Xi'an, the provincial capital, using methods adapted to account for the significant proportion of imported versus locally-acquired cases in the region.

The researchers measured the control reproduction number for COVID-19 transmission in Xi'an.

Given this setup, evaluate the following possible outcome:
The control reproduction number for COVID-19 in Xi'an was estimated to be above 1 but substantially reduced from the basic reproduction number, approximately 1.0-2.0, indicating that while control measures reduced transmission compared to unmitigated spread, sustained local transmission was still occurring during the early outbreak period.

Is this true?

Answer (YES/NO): YES